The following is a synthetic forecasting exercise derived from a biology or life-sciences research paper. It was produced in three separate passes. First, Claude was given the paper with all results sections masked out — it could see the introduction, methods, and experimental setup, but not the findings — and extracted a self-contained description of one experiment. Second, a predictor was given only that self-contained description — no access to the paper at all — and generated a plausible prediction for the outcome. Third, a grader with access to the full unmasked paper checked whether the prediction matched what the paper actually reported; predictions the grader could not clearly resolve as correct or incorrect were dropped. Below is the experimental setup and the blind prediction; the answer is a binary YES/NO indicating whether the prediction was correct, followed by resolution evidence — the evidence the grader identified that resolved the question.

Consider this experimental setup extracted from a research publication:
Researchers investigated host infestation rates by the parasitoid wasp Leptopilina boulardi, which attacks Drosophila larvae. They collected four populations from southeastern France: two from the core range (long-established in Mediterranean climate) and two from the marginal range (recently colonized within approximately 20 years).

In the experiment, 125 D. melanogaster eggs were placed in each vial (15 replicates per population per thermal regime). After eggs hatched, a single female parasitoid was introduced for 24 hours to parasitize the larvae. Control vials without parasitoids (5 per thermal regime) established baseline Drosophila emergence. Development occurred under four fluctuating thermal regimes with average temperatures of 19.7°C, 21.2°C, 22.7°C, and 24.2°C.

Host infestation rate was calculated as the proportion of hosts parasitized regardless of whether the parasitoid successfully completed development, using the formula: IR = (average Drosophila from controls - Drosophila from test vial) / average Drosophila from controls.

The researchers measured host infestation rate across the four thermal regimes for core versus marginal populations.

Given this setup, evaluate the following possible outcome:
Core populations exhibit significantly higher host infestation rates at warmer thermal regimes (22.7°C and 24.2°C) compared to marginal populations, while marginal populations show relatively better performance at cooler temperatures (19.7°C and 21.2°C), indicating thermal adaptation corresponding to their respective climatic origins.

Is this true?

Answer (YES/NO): NO